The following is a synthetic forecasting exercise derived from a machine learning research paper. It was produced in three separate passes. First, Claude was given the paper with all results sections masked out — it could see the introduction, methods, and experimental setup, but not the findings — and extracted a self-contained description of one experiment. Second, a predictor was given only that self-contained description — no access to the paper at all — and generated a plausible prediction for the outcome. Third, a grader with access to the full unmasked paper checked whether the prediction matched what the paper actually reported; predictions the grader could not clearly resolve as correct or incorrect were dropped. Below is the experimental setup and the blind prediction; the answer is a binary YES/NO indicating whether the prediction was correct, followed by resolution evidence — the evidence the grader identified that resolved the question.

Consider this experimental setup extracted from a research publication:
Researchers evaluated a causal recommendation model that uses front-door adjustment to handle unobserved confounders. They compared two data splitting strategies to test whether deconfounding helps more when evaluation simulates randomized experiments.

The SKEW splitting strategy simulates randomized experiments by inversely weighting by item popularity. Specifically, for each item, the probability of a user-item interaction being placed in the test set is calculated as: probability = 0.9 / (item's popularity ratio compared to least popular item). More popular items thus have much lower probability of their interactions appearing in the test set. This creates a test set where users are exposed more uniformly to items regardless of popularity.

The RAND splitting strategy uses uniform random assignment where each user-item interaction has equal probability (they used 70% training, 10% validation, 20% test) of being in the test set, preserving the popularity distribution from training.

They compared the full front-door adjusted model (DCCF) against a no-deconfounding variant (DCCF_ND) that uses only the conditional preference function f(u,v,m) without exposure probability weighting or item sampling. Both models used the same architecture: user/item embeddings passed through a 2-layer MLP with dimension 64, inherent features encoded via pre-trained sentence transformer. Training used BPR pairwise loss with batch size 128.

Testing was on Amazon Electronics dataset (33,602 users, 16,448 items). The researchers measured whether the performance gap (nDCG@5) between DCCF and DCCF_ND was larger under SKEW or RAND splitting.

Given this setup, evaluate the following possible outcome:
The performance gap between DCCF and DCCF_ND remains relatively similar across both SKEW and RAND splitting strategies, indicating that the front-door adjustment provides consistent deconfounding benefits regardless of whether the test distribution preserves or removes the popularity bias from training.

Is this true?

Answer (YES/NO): NO